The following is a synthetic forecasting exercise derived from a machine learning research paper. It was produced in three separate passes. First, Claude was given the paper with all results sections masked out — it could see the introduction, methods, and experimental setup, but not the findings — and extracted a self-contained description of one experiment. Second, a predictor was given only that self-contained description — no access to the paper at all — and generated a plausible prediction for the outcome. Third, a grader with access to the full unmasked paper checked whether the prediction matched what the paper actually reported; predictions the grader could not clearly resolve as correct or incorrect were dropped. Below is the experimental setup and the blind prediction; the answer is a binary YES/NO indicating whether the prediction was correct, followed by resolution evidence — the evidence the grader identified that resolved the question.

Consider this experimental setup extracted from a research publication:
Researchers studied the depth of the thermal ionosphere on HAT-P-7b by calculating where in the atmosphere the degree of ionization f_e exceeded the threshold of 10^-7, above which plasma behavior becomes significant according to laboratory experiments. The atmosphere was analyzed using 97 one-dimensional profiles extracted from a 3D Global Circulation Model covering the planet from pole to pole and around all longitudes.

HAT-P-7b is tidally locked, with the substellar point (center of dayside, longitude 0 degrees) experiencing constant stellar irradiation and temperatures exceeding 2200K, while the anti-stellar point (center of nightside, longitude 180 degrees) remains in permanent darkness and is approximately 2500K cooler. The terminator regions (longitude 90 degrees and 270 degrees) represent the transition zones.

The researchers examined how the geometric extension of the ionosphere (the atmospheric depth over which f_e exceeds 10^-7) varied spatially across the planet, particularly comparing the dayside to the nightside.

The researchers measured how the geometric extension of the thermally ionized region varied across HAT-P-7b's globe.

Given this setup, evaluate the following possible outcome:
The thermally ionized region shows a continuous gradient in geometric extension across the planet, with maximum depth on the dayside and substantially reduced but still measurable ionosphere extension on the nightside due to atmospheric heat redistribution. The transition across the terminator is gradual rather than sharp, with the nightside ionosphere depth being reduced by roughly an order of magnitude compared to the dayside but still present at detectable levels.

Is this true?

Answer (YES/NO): NO